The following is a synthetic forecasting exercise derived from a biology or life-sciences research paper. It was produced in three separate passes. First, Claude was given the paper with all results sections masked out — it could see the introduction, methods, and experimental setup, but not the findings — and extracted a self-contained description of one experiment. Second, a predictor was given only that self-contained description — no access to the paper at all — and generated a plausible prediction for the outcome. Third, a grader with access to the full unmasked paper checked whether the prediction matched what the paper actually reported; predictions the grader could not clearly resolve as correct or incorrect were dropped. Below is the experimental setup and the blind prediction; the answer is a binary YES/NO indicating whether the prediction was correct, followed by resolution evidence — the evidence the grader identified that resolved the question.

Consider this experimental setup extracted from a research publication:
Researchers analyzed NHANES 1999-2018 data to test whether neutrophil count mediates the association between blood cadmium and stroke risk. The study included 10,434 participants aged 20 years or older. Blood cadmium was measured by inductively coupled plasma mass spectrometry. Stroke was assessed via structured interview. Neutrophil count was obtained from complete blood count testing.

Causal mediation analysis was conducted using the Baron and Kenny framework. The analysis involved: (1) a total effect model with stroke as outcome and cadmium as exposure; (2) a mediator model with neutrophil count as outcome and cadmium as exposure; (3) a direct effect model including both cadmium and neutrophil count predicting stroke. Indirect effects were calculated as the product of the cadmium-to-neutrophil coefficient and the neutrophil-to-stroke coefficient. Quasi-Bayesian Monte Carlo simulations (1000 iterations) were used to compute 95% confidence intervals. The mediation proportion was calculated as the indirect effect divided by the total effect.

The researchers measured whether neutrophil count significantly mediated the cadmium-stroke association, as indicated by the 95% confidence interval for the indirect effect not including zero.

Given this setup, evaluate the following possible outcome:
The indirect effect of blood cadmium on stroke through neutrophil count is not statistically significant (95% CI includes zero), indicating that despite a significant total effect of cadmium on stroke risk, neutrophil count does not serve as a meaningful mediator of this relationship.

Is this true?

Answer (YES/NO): NO